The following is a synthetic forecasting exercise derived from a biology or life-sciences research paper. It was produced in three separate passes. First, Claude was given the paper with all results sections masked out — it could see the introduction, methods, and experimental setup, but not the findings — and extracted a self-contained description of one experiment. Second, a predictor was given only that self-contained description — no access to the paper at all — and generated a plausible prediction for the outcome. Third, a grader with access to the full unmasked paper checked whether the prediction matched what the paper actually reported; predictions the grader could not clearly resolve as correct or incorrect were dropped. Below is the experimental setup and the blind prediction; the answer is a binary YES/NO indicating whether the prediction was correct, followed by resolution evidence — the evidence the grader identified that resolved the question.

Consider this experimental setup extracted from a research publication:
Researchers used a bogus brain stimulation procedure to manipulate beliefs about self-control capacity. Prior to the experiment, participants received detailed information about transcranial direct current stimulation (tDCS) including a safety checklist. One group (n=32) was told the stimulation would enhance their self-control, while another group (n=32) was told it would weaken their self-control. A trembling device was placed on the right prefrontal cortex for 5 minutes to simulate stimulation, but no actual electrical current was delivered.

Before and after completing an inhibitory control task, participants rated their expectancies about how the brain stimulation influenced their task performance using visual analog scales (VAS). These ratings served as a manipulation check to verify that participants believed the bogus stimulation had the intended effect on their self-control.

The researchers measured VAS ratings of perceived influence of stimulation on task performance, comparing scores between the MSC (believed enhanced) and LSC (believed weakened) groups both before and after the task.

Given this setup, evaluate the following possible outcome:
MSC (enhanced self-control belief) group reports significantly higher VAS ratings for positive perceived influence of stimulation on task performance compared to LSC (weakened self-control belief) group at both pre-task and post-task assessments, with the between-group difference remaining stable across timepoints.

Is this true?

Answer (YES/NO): YES